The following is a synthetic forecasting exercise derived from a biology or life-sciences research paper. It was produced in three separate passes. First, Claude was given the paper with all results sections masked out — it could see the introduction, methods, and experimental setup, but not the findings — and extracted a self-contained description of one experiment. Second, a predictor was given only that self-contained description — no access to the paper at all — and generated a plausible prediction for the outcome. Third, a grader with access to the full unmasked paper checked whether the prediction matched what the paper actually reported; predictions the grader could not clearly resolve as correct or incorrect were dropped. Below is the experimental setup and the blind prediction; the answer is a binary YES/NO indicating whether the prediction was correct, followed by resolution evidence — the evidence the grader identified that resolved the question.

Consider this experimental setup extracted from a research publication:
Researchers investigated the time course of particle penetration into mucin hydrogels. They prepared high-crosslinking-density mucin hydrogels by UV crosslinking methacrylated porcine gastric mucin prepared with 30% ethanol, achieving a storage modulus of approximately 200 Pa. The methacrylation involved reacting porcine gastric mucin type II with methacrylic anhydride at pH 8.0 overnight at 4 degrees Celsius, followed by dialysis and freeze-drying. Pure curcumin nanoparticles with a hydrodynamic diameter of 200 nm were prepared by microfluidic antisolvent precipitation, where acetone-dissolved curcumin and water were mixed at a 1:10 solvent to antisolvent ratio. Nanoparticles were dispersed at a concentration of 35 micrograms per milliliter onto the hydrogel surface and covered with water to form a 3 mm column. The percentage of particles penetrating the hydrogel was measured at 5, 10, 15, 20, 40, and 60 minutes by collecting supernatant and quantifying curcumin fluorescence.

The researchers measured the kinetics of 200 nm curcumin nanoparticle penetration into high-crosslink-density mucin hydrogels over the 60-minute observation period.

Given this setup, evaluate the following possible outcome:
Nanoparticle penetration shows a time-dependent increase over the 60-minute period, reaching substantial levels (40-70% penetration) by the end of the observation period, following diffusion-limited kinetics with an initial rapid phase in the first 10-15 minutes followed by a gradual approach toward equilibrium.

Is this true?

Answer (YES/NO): NO